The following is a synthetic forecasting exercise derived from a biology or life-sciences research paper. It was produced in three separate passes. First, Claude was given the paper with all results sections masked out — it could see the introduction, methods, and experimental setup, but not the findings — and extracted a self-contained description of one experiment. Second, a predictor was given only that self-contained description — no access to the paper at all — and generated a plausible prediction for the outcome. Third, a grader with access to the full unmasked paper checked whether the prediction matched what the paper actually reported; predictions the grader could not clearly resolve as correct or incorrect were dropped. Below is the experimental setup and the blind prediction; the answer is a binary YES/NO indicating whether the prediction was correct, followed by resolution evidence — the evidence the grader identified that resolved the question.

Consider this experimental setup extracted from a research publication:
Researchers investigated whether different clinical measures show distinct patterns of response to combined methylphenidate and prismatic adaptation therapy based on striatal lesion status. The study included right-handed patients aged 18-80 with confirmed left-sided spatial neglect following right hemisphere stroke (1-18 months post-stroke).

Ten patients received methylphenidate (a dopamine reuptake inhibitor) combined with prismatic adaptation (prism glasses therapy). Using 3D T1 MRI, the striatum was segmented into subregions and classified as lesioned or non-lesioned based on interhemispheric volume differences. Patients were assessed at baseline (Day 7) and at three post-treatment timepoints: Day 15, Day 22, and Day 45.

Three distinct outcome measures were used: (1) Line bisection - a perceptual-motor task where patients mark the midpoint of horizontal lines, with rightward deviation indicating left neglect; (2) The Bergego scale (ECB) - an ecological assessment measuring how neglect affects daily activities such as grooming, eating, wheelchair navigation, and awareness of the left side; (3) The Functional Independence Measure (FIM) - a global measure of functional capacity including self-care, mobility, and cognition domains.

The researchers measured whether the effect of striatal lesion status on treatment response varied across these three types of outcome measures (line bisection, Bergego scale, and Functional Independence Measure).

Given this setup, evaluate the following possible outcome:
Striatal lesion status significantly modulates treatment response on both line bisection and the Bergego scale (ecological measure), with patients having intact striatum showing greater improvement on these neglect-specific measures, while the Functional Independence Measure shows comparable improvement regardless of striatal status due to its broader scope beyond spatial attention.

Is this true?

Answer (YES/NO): NO